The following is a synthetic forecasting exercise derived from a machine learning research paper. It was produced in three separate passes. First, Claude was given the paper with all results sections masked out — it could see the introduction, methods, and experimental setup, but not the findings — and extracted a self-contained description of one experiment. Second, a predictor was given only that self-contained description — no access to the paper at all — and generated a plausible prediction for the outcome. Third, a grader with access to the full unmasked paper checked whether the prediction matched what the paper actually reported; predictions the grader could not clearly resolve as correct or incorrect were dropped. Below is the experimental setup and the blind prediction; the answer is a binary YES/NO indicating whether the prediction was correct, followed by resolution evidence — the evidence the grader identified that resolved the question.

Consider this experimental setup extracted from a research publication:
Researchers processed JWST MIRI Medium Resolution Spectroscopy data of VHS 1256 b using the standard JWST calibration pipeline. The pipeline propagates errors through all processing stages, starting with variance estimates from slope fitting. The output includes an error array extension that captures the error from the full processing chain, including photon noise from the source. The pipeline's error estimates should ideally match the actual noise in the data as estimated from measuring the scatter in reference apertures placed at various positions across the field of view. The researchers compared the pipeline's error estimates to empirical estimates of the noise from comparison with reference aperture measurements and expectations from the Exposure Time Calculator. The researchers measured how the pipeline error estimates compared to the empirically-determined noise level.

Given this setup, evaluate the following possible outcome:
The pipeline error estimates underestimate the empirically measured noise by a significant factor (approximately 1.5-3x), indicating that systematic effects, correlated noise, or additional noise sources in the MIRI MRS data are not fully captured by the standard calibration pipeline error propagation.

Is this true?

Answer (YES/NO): NO